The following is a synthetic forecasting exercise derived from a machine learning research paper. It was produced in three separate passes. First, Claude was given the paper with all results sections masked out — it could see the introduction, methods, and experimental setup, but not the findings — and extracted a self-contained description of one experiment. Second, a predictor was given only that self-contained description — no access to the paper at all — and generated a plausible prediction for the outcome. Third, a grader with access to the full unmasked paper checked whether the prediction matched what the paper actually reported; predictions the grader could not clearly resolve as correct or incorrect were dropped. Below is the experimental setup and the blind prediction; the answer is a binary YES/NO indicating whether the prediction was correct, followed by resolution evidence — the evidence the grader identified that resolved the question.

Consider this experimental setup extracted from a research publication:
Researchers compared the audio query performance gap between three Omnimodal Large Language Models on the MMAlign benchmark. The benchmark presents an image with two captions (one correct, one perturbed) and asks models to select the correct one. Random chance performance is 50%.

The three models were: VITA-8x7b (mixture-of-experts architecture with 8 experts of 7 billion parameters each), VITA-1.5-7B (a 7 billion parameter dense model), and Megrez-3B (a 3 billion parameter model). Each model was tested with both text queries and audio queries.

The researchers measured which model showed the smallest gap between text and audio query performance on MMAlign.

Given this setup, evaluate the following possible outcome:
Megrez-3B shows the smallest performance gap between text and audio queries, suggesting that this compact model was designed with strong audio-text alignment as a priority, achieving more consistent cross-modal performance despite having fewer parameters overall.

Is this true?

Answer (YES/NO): YES